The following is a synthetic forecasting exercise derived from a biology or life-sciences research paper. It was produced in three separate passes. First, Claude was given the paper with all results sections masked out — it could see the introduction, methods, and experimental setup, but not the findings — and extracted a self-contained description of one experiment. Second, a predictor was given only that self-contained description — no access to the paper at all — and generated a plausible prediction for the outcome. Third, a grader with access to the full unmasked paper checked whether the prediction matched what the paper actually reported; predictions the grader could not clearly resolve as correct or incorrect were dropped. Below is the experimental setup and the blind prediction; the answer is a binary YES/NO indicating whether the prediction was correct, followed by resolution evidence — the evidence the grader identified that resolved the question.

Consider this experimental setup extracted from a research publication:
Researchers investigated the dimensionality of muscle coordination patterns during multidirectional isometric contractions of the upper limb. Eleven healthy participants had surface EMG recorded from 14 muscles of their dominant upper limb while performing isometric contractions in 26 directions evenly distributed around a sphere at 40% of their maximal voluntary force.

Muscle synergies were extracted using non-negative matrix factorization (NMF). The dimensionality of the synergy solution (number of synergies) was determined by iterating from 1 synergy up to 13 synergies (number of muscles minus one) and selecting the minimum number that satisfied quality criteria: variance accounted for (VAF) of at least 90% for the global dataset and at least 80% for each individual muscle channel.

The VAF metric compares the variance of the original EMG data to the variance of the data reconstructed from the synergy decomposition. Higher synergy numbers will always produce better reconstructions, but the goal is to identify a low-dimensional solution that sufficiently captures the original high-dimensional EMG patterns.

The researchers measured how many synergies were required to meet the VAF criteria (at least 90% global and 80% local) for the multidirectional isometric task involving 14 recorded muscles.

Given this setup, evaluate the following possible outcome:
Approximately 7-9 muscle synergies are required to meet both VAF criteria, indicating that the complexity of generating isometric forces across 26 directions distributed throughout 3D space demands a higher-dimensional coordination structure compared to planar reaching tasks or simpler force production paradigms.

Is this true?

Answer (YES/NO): NO